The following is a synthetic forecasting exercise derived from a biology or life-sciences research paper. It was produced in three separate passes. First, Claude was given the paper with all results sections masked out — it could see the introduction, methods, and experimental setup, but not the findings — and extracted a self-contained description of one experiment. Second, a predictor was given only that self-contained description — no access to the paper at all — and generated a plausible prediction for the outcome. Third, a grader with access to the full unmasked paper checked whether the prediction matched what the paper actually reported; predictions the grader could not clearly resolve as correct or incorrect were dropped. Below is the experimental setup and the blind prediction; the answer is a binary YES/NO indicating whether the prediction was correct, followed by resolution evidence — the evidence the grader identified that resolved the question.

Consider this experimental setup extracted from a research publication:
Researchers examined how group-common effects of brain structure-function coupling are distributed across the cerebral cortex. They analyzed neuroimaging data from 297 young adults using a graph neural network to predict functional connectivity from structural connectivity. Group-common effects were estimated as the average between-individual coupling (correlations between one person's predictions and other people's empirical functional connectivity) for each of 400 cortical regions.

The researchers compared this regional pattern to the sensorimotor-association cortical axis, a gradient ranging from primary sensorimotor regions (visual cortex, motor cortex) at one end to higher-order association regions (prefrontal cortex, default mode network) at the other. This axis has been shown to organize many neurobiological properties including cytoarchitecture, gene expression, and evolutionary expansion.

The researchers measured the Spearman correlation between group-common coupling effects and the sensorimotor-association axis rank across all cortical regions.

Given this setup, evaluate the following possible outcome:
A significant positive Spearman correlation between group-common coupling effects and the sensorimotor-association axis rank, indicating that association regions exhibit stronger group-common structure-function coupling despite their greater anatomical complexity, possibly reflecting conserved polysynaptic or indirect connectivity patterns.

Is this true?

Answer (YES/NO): NO